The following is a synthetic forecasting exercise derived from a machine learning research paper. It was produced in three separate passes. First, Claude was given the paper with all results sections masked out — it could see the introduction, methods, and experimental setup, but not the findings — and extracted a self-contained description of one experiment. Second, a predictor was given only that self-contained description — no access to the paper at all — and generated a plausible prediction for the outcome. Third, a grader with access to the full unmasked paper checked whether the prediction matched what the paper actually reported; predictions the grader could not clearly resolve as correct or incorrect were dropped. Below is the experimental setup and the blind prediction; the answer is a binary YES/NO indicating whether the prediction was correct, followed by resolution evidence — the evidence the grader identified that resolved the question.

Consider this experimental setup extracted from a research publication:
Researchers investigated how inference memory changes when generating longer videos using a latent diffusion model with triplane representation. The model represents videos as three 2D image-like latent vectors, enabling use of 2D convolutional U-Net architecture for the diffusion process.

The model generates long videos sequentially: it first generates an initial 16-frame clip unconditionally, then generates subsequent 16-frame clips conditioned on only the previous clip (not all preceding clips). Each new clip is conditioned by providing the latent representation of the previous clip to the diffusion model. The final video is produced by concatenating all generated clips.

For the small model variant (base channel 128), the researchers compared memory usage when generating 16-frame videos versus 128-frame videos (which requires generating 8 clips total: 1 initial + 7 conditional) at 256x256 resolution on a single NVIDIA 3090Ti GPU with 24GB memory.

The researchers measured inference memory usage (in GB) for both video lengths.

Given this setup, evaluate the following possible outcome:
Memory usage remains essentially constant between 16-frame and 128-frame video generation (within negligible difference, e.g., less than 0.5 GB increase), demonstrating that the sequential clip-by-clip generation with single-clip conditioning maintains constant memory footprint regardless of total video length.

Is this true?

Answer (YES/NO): YES